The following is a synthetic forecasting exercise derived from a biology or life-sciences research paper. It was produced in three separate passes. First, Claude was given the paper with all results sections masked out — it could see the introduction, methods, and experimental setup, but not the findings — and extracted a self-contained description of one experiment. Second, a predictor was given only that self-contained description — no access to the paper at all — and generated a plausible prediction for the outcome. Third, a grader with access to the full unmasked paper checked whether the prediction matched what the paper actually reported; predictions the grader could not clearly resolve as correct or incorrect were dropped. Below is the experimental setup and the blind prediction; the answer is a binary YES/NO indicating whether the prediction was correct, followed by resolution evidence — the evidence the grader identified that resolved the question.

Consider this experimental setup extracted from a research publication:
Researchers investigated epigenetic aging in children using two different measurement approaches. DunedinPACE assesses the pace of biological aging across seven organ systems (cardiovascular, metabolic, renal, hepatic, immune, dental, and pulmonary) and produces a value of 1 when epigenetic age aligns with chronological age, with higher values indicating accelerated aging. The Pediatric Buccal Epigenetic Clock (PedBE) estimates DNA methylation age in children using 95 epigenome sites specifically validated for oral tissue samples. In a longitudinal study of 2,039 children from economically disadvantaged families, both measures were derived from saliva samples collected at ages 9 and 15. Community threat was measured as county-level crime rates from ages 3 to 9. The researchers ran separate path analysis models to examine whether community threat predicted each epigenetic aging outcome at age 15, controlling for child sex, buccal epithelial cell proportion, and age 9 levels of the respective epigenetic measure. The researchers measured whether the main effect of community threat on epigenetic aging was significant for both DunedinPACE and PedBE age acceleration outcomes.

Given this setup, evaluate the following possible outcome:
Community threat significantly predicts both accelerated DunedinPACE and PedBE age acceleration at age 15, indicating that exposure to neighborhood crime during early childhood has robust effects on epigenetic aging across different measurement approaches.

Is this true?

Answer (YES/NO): YES